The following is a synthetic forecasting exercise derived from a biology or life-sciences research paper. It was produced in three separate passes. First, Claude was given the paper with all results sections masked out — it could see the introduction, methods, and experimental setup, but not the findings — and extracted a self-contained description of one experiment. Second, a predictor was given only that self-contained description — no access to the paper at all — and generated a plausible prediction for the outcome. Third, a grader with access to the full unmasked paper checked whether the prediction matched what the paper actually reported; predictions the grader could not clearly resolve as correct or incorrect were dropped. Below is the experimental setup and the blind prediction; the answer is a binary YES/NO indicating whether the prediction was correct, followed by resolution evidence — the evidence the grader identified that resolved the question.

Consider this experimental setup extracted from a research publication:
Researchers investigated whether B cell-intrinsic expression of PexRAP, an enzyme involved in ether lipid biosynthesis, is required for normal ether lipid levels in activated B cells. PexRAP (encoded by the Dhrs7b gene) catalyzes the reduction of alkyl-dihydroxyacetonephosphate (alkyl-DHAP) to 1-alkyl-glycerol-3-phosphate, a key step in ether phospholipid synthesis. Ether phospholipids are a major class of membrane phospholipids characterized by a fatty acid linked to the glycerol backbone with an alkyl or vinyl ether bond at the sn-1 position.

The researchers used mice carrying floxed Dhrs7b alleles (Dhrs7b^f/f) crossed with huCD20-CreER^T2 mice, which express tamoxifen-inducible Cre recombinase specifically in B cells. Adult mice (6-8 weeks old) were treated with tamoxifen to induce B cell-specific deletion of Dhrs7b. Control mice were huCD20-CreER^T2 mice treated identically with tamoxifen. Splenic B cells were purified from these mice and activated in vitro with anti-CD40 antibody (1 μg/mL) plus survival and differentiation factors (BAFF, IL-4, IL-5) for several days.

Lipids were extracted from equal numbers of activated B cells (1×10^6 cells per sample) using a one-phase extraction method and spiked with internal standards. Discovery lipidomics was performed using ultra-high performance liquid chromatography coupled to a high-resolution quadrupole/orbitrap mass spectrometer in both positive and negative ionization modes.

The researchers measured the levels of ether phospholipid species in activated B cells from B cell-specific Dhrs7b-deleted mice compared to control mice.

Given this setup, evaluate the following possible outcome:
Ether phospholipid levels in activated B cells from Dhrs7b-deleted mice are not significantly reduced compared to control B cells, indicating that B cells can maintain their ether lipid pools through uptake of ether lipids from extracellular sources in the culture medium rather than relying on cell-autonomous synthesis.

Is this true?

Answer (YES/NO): NO